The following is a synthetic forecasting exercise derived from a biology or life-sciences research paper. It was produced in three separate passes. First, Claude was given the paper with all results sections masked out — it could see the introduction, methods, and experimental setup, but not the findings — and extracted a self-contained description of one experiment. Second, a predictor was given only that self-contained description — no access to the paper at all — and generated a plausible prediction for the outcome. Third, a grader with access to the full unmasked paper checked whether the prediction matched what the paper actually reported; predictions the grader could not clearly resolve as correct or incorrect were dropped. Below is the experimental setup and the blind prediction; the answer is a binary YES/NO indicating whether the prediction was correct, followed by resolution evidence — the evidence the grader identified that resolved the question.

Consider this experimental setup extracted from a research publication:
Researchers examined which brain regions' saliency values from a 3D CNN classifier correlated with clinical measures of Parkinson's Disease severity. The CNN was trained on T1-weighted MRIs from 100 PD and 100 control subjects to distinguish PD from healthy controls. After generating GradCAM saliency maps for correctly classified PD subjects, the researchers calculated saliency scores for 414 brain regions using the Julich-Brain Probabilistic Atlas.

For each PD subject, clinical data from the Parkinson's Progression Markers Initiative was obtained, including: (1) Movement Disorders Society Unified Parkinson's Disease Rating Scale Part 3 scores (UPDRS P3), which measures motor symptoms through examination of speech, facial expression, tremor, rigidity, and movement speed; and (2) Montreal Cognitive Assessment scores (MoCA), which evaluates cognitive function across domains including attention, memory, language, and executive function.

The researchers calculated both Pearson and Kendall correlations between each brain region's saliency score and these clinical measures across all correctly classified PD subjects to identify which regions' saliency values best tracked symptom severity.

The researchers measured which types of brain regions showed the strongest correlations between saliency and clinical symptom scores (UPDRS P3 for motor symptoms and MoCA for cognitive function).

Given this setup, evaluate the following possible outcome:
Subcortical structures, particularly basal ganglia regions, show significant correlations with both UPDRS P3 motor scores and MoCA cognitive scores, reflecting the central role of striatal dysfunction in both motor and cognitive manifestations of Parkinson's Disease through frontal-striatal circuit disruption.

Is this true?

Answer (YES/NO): NO